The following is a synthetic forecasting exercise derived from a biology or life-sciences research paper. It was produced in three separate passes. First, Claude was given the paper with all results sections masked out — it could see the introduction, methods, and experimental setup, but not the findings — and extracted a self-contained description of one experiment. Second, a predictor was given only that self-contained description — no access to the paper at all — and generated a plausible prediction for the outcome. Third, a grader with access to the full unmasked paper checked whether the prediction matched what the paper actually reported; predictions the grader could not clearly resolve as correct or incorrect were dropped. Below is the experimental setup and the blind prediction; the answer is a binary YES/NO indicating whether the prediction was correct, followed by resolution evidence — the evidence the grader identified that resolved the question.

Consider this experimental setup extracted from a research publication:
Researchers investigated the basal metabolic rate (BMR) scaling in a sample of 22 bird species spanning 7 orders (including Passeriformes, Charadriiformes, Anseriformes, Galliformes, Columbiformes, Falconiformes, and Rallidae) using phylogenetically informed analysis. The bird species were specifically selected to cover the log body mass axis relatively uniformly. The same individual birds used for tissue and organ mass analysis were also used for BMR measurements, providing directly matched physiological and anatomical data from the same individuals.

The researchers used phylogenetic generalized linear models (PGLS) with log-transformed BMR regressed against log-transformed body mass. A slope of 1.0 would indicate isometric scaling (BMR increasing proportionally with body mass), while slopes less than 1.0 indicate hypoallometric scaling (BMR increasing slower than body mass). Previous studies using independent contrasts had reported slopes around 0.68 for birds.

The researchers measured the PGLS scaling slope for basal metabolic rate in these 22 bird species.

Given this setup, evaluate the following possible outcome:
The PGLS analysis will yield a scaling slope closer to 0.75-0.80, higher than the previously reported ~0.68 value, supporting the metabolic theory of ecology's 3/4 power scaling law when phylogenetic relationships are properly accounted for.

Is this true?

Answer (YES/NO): NO